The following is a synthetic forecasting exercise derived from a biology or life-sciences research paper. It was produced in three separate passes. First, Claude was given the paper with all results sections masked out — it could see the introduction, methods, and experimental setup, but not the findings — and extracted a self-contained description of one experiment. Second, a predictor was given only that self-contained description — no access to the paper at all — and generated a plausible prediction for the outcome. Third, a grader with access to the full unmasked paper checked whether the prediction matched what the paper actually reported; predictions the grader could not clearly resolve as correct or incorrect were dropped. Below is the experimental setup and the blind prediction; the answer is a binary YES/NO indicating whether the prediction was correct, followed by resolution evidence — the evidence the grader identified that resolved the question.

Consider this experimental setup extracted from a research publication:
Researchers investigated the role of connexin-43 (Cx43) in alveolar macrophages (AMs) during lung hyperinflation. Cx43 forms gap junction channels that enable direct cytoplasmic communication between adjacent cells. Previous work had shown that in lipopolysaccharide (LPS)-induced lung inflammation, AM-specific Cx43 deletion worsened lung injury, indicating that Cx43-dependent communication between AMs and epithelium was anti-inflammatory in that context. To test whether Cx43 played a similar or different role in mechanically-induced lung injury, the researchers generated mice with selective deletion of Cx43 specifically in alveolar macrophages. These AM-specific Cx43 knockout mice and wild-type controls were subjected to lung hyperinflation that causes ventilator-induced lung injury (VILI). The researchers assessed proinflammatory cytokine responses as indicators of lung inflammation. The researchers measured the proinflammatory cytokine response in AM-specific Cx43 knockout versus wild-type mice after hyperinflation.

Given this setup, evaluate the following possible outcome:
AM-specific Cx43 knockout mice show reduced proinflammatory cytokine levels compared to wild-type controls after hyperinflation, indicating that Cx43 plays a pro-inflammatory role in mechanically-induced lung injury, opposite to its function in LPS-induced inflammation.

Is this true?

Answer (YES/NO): YES